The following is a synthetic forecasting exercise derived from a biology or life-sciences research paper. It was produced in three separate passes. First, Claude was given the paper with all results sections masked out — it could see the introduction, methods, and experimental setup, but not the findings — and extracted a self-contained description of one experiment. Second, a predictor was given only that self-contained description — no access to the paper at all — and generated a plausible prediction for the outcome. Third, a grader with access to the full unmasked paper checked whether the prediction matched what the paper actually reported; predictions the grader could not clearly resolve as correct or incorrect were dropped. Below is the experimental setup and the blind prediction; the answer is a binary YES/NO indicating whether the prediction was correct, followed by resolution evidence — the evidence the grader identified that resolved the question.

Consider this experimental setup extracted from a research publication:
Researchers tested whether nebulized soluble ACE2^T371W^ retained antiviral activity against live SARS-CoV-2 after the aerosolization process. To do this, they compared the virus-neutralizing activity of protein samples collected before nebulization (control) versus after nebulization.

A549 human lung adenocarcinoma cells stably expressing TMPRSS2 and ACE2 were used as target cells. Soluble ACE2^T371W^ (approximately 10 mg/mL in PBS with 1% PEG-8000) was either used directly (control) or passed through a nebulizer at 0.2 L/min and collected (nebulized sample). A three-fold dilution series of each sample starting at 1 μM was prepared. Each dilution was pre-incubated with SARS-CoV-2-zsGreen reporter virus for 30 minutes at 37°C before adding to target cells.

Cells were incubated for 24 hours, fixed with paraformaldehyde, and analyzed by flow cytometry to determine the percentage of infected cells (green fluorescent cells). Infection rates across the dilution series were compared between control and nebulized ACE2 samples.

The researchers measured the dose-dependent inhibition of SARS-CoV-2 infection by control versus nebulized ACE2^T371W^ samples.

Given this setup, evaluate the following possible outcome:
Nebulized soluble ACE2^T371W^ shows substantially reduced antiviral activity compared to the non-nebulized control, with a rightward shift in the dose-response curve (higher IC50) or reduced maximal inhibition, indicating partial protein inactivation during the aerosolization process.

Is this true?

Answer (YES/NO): NO